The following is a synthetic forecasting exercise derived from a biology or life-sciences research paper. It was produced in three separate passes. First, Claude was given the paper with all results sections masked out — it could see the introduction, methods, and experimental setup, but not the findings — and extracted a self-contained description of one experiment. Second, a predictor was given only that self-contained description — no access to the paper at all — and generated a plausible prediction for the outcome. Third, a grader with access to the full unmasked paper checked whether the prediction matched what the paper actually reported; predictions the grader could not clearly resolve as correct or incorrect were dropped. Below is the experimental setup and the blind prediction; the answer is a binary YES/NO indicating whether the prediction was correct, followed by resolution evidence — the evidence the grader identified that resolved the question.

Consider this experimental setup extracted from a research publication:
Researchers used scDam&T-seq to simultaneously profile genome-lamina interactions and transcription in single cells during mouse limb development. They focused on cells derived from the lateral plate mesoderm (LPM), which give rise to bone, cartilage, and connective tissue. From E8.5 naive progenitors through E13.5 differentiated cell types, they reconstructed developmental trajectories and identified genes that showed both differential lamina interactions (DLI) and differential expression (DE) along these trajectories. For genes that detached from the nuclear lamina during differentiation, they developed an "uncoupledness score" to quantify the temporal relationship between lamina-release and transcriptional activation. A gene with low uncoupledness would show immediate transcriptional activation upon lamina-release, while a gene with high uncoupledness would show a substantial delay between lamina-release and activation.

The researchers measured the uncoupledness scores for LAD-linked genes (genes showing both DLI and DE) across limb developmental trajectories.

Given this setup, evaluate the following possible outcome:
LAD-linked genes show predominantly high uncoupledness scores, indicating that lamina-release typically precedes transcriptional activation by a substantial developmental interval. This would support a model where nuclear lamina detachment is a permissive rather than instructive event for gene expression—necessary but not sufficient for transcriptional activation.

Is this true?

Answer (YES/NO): YES